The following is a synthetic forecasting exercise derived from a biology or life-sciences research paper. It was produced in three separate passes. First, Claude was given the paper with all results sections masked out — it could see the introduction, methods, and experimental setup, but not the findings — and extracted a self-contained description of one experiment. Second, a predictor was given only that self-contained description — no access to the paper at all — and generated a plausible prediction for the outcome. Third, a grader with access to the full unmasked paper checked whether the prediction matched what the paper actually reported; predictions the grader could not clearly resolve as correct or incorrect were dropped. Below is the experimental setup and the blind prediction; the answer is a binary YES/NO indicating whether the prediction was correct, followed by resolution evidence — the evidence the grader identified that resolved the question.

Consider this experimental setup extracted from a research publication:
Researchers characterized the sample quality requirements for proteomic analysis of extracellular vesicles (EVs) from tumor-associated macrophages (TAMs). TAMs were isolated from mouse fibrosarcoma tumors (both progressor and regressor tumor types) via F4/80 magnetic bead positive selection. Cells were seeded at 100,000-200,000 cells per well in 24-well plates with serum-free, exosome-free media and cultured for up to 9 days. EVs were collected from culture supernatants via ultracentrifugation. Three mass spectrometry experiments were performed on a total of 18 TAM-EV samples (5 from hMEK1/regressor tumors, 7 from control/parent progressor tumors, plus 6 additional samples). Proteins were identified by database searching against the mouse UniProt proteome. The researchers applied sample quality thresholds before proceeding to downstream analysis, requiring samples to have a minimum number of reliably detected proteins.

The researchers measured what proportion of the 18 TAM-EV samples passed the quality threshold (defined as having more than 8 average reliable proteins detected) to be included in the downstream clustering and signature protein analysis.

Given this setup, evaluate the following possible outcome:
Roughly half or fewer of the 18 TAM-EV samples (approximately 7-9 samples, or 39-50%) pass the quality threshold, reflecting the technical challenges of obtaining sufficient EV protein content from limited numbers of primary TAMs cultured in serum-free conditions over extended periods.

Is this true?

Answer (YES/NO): NO